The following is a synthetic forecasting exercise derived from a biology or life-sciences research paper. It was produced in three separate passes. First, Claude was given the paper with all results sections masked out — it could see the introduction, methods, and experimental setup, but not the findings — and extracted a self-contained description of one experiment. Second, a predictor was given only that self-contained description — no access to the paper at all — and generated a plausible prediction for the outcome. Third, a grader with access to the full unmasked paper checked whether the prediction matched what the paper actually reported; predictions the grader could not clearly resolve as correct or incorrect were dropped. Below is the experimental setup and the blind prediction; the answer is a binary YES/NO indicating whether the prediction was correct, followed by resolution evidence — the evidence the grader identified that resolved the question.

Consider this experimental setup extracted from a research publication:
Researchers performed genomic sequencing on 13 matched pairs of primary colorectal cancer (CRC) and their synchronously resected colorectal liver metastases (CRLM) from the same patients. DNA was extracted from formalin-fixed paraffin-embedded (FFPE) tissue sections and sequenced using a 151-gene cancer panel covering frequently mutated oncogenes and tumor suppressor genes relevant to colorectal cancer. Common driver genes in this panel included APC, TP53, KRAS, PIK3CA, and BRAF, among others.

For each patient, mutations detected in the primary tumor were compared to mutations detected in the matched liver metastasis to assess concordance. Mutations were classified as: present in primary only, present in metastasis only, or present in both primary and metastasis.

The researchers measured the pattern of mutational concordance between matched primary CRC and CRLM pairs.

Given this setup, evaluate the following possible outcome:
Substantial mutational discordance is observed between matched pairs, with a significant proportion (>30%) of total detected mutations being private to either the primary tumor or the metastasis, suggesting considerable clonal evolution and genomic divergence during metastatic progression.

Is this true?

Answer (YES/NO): NO